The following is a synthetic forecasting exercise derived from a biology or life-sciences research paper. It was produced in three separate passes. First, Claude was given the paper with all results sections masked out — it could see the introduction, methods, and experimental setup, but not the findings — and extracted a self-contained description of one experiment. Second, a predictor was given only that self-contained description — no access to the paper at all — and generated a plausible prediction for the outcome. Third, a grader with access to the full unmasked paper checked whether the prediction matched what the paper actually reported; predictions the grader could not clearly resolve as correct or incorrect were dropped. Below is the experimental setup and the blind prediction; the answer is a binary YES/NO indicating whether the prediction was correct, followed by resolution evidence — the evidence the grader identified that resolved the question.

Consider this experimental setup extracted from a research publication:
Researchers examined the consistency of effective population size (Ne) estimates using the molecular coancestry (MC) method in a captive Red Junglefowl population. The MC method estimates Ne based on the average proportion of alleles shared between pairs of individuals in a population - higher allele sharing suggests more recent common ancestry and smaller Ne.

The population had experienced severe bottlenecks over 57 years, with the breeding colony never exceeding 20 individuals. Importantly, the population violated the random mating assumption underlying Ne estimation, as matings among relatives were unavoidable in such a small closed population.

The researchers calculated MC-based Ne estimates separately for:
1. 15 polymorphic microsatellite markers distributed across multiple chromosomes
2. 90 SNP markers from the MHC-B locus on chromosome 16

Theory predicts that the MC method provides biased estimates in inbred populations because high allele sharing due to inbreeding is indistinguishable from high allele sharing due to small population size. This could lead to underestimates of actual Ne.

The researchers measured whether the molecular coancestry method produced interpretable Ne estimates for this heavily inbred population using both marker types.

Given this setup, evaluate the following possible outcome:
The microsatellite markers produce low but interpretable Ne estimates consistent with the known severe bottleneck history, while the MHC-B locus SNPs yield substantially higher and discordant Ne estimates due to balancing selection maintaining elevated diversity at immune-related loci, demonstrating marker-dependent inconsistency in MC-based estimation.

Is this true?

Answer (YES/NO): NO